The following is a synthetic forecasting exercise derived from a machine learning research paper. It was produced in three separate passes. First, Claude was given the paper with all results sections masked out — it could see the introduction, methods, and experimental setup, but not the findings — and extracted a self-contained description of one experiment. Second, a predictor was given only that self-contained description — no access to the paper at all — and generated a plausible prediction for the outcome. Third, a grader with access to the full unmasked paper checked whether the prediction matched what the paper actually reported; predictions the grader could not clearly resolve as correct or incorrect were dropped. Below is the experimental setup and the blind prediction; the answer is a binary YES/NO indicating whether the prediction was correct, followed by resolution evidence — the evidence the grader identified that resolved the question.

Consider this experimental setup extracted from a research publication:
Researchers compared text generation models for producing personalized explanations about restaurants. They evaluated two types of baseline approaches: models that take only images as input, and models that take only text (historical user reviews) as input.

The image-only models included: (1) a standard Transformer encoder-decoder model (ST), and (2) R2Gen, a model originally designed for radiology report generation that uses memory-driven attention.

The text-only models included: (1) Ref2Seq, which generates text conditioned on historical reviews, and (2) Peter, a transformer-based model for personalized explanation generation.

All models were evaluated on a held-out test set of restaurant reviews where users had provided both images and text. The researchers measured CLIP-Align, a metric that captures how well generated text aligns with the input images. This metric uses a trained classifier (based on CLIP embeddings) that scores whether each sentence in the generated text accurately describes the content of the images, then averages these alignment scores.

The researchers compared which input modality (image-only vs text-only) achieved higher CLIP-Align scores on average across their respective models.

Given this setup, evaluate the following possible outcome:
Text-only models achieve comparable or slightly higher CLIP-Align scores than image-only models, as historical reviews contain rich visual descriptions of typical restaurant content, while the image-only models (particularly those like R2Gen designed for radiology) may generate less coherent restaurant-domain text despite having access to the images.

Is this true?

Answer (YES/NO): NO